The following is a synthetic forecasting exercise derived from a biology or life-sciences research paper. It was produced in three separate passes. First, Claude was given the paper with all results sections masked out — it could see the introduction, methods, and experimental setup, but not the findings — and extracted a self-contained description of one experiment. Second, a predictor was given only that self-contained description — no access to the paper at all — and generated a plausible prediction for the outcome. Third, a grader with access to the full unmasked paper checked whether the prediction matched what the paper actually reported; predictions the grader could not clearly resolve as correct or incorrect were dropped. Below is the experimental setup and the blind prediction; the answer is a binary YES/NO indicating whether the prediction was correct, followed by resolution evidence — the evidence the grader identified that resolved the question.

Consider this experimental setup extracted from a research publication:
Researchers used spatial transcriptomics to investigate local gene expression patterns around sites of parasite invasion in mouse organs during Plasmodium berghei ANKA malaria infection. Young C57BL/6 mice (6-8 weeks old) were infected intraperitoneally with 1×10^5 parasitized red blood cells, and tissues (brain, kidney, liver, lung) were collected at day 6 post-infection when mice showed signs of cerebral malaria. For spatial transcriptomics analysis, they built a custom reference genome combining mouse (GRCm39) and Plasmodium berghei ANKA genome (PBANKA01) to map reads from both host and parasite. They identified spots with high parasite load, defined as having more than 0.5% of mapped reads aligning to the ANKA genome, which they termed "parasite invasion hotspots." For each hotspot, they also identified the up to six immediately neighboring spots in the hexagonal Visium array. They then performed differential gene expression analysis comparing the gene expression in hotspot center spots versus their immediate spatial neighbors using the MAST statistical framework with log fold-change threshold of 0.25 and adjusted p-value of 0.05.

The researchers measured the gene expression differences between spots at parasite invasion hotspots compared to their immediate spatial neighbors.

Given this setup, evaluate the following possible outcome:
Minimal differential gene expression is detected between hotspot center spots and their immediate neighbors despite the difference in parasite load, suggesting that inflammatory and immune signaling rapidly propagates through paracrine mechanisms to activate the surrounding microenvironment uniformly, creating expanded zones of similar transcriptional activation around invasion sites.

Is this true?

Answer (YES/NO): NO